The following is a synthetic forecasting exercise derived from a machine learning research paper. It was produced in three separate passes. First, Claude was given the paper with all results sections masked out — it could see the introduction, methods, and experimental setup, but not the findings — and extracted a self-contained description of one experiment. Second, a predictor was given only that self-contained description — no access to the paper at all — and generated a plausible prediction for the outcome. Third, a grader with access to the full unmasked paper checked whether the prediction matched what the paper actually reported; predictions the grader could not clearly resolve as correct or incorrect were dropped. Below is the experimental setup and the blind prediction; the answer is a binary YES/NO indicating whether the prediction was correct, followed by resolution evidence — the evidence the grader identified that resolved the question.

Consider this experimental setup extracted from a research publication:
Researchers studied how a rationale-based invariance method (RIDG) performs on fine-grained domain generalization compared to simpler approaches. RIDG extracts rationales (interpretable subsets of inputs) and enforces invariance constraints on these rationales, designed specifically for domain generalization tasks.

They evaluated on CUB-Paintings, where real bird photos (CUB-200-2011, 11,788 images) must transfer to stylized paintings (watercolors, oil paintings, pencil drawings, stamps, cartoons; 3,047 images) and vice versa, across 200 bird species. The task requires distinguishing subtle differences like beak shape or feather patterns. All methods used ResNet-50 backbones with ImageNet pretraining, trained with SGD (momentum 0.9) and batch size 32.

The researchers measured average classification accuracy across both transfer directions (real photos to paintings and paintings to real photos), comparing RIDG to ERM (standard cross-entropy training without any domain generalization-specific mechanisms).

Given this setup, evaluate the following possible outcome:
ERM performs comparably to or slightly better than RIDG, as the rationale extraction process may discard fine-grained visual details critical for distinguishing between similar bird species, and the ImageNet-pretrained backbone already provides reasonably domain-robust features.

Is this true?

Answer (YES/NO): NO